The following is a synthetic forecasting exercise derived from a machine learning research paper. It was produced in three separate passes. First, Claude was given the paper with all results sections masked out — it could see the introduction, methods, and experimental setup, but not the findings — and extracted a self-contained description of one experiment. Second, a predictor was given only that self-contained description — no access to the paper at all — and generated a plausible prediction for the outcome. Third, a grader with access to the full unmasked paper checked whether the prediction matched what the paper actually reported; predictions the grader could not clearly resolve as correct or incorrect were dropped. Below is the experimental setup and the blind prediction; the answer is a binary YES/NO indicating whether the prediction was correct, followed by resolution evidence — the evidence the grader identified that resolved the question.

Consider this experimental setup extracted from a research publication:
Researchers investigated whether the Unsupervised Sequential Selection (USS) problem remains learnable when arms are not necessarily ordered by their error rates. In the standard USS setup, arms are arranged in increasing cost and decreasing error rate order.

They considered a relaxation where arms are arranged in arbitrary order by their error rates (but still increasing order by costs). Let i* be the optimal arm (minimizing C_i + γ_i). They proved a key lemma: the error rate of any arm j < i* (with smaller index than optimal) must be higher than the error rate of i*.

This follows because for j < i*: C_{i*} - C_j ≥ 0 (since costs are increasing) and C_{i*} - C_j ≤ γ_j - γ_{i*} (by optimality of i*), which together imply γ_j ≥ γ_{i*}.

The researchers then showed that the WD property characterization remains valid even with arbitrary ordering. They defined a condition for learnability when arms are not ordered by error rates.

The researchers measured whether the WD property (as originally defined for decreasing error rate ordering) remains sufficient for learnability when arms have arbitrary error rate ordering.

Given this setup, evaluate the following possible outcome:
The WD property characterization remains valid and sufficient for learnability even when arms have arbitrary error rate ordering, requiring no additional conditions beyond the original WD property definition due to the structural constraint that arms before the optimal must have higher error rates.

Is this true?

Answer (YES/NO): YES